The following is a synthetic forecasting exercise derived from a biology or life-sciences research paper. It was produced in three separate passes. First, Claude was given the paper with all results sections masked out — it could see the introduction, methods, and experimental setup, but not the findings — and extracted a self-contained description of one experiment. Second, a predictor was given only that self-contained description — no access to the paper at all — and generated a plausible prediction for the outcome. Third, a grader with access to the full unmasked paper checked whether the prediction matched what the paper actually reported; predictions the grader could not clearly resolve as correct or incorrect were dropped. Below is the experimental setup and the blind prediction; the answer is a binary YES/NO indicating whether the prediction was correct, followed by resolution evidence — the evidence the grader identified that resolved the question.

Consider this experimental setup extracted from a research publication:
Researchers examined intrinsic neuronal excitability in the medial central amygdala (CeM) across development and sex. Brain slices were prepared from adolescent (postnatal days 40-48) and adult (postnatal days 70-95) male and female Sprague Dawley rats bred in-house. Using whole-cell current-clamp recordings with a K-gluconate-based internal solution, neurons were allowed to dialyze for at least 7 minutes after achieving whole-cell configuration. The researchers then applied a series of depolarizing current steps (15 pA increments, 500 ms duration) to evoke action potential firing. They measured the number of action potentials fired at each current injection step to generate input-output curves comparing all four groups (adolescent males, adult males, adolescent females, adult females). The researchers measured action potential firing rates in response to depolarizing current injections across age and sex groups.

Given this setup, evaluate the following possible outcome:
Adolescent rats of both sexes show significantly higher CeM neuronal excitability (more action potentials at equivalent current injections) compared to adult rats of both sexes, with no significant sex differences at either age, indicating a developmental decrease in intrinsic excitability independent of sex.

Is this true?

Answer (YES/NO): NO